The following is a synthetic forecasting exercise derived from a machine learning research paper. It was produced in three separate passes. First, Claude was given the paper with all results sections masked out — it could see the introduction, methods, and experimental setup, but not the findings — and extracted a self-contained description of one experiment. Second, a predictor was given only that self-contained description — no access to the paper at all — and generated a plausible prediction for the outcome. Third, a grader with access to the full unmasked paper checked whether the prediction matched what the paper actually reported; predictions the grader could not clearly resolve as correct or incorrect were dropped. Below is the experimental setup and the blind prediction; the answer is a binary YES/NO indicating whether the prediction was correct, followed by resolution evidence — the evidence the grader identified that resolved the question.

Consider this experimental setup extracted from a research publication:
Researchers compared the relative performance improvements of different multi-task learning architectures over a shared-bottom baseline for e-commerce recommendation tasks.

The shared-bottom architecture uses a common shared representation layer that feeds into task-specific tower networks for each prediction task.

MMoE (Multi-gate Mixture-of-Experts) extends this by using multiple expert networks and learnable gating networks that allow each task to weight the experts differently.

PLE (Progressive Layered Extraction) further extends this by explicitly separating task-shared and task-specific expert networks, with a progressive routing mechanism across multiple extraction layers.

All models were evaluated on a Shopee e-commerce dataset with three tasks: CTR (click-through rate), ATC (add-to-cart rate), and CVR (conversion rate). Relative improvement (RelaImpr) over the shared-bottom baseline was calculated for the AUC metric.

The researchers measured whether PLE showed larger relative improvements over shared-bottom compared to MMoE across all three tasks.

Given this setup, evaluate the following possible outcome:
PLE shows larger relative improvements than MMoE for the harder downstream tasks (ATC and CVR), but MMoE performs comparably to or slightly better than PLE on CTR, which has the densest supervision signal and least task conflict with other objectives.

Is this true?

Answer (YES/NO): NO